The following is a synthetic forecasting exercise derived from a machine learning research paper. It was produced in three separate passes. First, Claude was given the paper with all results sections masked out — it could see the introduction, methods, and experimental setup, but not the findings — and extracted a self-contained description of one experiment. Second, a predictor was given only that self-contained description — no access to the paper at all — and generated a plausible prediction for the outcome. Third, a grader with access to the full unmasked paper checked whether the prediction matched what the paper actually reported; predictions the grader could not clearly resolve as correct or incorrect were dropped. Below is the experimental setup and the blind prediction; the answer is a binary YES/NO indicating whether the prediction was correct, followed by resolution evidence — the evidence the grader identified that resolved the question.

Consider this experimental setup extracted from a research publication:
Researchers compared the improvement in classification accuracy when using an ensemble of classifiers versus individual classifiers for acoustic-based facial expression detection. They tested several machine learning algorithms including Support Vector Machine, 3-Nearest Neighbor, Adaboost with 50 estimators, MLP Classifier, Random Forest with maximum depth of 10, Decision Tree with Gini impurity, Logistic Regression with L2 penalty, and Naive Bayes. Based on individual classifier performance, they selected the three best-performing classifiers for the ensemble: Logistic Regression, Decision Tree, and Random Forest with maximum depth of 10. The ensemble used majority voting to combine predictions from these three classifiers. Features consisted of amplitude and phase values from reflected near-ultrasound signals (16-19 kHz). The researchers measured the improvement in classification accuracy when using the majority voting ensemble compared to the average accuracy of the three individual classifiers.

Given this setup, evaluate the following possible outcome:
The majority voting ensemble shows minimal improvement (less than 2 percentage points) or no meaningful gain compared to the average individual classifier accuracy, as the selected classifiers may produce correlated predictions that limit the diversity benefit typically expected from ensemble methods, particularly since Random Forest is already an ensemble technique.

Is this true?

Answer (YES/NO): NO